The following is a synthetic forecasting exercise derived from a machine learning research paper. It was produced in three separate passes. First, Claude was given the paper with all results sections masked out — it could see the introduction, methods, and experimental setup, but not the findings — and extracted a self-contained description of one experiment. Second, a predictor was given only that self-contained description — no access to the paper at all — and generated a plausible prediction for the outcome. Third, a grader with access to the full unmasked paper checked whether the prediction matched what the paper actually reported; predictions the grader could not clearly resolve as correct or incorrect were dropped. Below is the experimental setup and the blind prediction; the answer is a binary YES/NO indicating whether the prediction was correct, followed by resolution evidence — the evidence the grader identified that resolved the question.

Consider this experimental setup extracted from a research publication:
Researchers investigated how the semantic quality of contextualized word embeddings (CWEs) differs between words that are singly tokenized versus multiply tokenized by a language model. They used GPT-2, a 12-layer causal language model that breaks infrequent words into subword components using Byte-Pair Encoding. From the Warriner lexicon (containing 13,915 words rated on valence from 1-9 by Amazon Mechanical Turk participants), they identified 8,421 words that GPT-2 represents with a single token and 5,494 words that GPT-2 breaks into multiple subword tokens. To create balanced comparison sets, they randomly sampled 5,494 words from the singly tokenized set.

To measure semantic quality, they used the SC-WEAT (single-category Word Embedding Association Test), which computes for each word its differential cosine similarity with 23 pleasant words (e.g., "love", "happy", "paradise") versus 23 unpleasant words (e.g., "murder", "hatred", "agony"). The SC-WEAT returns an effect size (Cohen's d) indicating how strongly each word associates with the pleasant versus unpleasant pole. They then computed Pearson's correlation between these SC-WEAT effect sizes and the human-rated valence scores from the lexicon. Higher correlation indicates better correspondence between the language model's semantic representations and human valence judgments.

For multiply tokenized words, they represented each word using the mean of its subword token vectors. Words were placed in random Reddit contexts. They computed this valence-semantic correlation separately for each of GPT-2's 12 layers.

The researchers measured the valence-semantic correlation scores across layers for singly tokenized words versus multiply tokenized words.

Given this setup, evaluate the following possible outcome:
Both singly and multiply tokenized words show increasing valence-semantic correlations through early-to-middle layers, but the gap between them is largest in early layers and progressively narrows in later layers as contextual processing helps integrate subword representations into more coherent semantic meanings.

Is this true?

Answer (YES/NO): NO